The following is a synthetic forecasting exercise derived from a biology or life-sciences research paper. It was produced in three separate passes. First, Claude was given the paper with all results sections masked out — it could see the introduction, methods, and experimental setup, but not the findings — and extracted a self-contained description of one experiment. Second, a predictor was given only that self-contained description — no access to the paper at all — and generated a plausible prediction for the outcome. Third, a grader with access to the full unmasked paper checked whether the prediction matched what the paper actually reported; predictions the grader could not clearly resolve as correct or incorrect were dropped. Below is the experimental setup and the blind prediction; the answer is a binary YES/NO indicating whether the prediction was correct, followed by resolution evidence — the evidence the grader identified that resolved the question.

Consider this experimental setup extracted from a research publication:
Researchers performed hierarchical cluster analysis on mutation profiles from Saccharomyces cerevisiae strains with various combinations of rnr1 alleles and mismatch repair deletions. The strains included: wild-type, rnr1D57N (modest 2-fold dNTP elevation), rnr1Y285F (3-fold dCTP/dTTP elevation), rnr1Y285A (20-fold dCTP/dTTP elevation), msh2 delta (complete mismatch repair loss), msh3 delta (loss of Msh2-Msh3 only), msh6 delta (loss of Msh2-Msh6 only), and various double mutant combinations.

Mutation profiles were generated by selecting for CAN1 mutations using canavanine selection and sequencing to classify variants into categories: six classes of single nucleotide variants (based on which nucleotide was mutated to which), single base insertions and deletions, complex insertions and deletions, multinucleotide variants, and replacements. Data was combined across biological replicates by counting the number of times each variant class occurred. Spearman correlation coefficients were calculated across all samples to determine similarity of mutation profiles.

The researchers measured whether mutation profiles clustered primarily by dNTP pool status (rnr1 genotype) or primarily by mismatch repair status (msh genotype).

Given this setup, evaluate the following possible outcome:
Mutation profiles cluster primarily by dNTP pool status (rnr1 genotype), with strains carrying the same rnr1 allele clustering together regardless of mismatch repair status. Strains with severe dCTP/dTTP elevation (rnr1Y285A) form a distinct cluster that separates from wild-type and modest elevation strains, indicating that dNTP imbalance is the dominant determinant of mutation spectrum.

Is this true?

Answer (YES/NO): NO